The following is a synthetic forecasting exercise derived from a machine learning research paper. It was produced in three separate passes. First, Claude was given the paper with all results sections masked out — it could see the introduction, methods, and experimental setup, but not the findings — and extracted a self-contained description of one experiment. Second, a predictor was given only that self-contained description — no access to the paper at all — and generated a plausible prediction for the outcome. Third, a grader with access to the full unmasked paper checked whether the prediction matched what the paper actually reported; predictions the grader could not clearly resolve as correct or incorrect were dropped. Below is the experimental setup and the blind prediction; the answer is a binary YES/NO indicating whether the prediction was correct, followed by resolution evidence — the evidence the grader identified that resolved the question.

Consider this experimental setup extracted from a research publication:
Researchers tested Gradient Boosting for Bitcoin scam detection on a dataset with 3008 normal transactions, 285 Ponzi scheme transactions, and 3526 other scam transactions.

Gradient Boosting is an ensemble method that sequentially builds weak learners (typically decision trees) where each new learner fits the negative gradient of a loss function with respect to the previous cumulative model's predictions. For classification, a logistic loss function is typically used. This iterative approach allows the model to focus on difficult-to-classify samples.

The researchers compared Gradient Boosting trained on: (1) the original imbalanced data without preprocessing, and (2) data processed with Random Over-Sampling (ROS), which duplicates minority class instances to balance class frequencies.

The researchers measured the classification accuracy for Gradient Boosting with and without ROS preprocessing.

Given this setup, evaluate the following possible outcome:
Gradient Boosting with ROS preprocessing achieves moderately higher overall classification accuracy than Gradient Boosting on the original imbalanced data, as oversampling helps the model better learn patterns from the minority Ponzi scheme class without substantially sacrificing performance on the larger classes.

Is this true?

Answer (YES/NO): NO